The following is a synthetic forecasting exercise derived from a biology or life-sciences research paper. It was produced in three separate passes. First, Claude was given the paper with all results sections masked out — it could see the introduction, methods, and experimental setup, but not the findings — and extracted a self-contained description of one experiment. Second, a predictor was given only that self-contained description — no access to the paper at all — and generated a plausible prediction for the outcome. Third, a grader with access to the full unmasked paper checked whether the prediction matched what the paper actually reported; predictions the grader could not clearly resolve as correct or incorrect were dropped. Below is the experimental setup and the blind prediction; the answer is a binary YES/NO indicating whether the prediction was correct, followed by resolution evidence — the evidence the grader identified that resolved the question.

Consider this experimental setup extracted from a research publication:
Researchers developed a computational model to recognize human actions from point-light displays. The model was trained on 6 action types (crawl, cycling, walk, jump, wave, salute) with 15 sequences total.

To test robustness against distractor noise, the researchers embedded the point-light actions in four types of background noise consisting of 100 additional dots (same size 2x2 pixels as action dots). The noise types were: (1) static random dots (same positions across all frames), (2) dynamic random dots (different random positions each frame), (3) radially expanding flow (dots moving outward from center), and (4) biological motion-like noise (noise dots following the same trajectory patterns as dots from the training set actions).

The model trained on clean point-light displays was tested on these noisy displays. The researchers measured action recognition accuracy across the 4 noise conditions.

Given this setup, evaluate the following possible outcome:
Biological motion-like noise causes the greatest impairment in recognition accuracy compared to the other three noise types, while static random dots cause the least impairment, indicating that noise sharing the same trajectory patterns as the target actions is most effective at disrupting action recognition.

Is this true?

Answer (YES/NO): NO